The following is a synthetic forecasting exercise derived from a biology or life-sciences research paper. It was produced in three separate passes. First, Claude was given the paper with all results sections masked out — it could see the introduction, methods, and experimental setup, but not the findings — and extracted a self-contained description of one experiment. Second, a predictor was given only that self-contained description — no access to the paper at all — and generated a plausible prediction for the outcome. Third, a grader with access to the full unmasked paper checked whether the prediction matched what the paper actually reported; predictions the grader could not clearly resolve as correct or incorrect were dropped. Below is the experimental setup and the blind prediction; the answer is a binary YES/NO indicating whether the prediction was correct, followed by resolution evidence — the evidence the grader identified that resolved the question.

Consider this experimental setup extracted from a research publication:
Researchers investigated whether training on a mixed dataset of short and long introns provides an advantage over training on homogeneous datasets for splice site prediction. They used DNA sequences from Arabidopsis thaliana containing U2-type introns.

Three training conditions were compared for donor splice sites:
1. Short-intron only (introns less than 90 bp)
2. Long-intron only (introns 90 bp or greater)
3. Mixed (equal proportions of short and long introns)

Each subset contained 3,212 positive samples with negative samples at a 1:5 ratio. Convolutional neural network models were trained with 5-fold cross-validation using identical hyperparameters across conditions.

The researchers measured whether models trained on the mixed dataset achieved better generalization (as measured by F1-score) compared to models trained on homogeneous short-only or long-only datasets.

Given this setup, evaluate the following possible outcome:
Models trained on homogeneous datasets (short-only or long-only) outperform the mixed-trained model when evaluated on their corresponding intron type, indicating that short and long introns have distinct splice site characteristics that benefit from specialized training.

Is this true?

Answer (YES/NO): YES